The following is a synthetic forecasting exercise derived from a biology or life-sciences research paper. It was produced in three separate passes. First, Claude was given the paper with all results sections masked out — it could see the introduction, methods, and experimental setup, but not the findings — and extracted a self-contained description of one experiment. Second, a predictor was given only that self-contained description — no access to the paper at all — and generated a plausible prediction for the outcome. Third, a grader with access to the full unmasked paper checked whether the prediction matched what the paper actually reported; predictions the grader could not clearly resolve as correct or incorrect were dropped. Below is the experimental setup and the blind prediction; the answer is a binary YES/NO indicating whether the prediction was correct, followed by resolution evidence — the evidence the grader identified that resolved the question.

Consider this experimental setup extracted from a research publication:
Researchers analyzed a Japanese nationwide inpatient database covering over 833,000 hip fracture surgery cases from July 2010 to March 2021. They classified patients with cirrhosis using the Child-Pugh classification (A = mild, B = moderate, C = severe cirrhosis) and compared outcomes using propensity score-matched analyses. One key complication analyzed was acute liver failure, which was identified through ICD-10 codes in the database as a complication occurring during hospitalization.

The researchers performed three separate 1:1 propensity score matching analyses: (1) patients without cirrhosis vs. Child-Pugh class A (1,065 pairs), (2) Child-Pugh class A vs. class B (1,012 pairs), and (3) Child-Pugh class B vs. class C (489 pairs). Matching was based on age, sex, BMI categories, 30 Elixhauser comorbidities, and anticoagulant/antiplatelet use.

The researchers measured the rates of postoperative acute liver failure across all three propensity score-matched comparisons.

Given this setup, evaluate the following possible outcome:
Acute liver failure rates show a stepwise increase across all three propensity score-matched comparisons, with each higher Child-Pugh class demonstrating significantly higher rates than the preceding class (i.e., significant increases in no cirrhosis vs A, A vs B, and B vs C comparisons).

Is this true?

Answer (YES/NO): YES